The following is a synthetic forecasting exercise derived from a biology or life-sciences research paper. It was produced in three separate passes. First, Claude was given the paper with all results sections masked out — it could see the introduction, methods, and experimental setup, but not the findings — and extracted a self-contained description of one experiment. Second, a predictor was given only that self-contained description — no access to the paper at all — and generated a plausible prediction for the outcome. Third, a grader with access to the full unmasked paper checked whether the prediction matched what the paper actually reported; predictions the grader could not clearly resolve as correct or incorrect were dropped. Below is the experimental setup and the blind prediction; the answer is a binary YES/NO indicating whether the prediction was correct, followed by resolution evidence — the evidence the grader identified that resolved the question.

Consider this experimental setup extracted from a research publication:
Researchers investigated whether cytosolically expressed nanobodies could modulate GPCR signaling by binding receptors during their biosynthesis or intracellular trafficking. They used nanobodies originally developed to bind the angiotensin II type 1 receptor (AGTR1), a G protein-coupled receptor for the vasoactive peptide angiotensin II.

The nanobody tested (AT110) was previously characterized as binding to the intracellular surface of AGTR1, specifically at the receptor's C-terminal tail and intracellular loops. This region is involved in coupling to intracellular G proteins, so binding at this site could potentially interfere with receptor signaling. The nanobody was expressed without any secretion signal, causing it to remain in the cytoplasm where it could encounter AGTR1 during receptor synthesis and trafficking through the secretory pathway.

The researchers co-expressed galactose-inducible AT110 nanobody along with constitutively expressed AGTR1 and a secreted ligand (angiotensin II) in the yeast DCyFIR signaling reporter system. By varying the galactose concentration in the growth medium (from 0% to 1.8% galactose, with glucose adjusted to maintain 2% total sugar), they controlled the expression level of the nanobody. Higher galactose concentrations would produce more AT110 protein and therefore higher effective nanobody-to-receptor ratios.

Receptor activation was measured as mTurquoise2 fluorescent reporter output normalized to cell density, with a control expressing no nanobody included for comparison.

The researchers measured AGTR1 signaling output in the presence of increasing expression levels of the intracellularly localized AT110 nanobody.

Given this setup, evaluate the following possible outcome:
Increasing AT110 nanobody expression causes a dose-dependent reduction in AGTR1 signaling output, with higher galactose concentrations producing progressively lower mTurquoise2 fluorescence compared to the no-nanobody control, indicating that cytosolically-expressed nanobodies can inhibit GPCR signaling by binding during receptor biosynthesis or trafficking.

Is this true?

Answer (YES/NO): NO